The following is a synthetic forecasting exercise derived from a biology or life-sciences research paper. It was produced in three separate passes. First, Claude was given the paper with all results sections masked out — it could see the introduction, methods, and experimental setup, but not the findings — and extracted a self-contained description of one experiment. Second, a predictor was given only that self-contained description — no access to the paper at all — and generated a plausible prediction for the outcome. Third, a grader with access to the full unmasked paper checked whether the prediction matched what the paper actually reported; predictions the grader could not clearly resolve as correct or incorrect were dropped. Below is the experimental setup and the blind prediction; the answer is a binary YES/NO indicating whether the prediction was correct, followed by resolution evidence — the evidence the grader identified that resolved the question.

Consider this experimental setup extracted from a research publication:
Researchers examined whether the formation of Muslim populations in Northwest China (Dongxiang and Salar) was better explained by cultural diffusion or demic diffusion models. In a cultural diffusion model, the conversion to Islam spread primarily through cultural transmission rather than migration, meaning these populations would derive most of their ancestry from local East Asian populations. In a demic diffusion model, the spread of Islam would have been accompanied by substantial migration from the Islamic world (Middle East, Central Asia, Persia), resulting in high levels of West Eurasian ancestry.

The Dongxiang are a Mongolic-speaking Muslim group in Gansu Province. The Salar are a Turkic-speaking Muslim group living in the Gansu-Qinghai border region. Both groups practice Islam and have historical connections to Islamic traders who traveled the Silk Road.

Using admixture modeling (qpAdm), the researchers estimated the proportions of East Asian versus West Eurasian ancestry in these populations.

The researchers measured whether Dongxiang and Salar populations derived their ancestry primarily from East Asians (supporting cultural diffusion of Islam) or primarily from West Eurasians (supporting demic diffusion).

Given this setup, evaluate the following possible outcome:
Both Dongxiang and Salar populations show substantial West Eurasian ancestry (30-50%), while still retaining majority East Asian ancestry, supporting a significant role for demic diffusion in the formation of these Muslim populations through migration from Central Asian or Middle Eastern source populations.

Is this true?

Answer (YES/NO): NO